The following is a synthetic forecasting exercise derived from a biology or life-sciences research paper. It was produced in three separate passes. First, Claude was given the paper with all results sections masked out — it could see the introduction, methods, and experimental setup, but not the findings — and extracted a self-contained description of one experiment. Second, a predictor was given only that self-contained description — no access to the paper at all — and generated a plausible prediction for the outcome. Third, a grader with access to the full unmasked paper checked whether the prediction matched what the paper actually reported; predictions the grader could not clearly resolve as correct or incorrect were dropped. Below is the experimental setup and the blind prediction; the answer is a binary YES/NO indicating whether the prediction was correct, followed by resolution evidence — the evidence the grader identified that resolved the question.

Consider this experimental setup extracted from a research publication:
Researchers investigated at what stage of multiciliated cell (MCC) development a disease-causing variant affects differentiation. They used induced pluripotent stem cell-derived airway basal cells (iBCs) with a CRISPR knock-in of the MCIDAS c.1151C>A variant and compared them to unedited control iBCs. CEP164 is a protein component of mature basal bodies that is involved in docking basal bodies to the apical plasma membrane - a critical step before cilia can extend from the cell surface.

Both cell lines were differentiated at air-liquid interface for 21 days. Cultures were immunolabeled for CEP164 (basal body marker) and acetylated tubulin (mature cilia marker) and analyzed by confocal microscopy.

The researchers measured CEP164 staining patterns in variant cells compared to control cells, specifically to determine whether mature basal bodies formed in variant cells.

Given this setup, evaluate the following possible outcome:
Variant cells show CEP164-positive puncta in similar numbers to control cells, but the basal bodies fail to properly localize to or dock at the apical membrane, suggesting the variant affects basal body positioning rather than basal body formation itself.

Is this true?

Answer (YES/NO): NO